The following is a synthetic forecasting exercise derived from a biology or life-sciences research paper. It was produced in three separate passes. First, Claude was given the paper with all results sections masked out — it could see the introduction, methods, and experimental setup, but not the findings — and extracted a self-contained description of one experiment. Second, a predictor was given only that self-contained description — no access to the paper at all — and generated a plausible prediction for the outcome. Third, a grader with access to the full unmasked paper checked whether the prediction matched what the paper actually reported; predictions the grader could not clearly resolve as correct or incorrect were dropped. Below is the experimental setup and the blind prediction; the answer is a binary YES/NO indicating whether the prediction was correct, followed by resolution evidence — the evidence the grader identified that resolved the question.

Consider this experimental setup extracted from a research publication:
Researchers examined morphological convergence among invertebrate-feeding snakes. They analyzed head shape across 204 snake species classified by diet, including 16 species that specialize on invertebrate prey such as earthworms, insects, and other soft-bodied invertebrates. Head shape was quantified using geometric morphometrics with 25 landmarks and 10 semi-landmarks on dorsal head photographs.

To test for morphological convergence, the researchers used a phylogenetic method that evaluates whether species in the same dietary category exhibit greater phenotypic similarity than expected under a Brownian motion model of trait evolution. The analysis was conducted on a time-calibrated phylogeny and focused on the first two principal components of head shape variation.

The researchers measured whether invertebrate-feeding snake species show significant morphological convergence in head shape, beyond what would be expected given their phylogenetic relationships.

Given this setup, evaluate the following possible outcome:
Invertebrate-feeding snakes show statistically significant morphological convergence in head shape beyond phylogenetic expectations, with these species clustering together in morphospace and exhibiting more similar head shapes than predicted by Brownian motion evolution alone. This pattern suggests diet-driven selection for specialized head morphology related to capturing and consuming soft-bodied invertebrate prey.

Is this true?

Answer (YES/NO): NO